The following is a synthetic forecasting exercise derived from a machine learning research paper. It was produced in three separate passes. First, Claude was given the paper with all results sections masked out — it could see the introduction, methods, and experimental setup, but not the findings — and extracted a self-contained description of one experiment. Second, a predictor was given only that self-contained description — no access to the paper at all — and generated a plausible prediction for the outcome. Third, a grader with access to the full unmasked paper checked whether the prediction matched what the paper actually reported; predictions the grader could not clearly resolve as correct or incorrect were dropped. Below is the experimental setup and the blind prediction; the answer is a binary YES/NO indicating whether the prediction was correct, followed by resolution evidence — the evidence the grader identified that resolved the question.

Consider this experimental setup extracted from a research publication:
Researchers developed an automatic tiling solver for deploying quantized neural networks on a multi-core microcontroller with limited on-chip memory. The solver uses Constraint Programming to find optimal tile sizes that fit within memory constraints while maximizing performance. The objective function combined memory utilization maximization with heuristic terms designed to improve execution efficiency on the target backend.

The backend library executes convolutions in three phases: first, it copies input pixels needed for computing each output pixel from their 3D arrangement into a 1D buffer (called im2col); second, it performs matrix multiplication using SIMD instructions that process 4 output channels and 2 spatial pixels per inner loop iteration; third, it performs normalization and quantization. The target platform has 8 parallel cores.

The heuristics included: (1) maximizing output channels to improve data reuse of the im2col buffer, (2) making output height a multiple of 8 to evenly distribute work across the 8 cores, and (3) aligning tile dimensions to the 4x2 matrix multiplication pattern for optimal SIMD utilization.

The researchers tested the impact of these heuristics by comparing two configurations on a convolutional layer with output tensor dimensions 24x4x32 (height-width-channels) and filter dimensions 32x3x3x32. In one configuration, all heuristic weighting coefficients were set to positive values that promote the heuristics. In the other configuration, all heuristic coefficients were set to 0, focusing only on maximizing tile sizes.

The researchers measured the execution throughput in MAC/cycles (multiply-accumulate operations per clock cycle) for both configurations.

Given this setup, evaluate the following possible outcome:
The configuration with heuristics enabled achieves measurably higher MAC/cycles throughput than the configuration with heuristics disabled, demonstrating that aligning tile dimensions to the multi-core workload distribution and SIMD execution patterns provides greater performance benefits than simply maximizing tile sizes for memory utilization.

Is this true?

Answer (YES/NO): YES